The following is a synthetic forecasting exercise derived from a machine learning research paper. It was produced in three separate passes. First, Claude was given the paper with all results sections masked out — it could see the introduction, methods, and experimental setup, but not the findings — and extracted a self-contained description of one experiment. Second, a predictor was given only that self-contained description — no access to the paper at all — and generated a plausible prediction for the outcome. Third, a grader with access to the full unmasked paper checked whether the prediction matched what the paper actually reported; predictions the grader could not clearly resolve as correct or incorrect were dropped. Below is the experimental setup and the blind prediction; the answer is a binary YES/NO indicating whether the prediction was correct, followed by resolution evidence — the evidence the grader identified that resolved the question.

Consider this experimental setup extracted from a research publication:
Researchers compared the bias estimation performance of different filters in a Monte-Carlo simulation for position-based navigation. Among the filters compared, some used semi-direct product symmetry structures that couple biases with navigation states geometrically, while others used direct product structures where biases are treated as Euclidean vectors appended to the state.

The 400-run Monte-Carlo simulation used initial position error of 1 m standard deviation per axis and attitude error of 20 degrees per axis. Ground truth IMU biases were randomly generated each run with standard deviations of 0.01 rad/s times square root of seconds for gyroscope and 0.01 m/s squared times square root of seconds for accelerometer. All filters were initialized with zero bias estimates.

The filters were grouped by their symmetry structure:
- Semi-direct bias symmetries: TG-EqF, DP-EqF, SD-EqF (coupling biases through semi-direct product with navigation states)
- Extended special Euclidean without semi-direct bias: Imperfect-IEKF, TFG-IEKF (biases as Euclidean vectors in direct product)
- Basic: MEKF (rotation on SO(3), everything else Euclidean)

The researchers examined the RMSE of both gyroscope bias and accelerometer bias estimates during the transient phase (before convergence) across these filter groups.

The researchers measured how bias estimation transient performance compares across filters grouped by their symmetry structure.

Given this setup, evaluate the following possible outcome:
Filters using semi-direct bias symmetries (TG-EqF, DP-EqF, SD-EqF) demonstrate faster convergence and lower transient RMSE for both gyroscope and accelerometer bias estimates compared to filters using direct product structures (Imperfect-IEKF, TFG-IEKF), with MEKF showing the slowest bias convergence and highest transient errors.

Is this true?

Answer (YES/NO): YES